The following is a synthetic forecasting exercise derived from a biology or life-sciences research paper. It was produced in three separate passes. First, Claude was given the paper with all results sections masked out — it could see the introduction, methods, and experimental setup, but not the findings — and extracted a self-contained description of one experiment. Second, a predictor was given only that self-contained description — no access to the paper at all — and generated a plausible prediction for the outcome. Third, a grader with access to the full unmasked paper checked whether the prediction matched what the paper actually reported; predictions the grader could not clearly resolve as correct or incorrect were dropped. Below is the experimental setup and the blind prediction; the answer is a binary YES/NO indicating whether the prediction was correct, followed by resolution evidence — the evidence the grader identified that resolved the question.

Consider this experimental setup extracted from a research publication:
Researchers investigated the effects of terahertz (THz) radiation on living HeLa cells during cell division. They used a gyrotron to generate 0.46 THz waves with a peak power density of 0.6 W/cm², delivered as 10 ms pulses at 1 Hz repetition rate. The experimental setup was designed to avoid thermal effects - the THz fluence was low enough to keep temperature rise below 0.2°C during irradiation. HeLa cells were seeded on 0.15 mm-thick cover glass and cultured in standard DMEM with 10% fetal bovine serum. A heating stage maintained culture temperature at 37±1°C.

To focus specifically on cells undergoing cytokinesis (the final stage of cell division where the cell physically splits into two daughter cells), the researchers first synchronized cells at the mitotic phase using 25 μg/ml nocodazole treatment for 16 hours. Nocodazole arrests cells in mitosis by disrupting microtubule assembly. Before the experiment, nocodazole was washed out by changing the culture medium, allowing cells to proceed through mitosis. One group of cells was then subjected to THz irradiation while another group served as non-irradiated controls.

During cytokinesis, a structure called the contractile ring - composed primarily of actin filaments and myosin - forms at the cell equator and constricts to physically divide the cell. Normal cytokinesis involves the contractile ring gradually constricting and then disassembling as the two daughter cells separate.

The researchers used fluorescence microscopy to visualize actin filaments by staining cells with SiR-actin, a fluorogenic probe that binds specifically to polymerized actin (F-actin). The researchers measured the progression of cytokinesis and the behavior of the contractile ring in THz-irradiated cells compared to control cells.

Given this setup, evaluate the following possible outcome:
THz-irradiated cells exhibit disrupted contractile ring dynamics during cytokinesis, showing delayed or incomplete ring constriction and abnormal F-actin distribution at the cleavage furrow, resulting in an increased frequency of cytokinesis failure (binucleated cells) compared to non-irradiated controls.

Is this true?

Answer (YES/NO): NO